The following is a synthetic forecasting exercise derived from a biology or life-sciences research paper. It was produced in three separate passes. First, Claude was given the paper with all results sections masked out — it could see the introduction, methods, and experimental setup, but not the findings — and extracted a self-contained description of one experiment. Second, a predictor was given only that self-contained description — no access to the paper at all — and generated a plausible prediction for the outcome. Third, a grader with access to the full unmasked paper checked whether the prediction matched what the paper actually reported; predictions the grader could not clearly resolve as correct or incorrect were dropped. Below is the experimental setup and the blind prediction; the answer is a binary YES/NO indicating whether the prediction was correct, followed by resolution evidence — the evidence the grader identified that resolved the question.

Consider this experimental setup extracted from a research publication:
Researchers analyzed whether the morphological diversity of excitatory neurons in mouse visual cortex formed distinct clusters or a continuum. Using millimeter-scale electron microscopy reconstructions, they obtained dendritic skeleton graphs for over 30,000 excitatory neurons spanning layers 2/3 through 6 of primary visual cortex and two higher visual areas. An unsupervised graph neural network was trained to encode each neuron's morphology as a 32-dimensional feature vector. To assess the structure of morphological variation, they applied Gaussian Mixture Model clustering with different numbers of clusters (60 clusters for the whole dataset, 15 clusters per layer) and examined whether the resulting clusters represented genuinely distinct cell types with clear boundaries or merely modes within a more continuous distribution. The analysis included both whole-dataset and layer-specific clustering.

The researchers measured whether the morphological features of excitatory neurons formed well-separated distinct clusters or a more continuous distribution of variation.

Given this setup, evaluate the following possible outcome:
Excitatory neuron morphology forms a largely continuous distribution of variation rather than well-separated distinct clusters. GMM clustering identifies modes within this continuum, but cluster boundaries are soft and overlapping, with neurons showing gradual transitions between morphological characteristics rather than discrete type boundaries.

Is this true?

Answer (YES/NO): YES